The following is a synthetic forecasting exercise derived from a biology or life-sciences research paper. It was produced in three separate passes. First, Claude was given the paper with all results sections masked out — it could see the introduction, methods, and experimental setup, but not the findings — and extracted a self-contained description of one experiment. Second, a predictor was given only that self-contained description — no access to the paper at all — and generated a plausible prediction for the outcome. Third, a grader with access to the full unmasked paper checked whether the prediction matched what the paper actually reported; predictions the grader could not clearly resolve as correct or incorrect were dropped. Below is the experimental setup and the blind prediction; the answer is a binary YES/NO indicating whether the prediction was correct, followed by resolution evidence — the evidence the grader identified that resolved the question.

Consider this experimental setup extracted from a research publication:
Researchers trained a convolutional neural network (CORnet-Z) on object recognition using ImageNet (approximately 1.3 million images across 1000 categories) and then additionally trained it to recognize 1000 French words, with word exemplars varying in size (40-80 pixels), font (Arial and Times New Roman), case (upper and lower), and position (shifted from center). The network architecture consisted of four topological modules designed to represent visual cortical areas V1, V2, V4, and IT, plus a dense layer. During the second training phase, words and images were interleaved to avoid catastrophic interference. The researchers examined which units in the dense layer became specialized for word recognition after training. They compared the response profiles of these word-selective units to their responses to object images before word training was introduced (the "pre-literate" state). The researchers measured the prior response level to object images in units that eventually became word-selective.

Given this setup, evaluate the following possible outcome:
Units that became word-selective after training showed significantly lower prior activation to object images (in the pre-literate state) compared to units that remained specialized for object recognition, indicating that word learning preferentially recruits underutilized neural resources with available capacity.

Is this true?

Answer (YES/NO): YES